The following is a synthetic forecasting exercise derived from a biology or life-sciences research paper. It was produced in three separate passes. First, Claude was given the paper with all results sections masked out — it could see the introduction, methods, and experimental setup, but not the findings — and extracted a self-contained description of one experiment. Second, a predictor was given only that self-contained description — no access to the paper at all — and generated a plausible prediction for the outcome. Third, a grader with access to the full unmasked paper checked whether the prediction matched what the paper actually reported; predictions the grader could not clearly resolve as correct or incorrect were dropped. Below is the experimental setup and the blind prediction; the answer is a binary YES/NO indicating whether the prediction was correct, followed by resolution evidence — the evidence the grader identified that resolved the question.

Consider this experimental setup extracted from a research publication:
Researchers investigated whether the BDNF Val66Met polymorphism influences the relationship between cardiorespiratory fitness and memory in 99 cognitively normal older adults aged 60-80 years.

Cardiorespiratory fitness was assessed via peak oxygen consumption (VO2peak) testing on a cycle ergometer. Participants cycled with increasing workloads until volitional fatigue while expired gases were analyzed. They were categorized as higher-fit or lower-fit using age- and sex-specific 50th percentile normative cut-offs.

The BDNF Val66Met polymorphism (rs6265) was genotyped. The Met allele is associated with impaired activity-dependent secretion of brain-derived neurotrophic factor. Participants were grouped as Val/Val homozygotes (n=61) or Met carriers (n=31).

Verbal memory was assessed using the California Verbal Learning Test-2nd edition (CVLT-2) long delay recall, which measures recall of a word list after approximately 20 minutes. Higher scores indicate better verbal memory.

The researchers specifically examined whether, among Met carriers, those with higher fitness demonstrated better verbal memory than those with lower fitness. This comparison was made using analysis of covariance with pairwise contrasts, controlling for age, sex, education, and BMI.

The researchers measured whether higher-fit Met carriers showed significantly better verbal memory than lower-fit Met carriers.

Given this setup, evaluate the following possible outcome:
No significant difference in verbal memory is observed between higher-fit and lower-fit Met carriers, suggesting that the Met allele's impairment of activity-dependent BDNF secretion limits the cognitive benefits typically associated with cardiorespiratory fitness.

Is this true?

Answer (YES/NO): YES